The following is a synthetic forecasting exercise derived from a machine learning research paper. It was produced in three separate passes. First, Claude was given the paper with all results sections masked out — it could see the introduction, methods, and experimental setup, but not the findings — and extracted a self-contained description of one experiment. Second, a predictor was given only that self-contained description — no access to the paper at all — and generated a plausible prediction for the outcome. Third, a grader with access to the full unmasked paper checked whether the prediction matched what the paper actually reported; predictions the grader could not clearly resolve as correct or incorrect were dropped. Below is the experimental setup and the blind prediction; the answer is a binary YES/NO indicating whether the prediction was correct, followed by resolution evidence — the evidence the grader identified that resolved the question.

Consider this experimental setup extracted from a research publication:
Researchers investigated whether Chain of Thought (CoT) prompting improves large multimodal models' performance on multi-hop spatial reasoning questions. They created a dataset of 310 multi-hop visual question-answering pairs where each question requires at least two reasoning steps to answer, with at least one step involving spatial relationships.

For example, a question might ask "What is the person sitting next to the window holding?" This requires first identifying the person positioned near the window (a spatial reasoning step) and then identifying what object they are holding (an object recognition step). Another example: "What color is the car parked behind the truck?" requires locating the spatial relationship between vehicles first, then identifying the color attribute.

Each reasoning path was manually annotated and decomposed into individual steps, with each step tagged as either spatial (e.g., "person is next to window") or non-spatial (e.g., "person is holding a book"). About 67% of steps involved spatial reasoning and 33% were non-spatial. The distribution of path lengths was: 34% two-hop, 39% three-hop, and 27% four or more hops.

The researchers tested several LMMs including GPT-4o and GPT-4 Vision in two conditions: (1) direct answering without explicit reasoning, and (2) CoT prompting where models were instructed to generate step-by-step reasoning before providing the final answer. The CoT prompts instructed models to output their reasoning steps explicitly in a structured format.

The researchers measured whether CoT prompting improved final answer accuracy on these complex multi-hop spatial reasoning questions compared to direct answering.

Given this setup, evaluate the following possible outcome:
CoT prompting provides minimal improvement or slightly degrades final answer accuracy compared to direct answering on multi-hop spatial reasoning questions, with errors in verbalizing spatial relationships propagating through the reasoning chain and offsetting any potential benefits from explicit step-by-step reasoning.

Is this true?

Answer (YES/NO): YES